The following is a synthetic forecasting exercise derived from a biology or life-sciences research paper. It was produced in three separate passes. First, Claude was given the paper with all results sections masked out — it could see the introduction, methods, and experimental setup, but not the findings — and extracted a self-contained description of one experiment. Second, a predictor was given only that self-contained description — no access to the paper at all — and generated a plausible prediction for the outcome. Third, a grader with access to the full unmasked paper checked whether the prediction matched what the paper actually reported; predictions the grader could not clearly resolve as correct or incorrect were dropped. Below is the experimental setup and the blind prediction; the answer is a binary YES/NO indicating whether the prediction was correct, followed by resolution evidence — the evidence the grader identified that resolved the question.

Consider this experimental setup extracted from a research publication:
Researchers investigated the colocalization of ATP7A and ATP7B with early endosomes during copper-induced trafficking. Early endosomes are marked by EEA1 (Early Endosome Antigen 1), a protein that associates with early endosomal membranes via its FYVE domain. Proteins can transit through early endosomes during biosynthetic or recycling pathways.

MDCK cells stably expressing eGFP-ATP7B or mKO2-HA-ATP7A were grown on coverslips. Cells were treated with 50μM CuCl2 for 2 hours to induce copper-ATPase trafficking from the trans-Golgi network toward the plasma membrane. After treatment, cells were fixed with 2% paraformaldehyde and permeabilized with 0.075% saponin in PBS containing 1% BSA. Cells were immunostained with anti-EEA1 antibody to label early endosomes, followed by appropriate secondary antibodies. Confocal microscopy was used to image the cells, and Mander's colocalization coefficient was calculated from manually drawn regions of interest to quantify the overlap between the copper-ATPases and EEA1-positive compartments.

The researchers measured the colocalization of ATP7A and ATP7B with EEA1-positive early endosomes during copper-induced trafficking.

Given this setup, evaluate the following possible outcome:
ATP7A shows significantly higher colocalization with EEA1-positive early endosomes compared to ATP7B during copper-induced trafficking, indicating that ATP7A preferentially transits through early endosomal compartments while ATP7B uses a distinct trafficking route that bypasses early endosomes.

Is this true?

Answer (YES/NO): NO